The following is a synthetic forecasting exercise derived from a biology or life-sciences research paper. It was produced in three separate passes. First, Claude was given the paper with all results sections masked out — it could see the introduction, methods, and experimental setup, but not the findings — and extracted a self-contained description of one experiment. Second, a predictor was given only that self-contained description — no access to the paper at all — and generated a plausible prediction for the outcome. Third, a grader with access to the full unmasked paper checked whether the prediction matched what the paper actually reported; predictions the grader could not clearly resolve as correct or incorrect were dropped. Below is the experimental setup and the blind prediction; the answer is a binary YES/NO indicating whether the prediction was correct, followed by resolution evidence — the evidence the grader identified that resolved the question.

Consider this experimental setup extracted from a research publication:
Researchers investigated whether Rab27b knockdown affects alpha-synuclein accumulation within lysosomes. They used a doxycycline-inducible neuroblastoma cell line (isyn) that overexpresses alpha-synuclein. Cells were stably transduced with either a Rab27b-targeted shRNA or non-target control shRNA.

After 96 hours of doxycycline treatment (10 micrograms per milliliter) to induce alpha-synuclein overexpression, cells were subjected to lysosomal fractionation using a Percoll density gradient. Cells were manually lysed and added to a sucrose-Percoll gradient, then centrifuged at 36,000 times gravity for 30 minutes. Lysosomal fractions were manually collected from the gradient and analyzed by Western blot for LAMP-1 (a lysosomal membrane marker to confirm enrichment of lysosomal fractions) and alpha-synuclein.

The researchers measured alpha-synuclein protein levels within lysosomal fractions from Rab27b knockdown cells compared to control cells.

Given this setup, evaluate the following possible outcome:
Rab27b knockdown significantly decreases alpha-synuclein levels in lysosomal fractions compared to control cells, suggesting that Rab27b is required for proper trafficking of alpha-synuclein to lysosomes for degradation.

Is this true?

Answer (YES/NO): NO